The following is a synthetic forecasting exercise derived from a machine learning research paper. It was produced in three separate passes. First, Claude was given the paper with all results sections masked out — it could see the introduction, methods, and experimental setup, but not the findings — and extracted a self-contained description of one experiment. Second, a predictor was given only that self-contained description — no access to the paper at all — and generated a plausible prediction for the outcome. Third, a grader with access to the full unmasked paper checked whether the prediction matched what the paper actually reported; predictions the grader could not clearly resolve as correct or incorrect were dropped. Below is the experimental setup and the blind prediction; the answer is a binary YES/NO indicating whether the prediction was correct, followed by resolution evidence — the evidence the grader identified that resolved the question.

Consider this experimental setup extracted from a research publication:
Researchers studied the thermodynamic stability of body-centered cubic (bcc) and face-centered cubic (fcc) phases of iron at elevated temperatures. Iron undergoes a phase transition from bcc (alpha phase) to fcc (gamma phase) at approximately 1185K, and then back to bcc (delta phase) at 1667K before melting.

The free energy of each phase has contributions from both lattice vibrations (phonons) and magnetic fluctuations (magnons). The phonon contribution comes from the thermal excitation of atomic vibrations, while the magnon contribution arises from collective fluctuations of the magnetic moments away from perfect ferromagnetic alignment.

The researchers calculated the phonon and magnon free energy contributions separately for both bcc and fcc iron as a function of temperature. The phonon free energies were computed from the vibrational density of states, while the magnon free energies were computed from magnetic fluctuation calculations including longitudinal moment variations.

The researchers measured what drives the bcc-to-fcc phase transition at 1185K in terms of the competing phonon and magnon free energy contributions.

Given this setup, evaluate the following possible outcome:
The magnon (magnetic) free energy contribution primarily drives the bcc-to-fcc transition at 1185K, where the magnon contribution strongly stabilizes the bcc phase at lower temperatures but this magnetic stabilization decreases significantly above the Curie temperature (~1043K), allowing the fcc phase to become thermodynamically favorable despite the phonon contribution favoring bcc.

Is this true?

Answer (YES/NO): YES